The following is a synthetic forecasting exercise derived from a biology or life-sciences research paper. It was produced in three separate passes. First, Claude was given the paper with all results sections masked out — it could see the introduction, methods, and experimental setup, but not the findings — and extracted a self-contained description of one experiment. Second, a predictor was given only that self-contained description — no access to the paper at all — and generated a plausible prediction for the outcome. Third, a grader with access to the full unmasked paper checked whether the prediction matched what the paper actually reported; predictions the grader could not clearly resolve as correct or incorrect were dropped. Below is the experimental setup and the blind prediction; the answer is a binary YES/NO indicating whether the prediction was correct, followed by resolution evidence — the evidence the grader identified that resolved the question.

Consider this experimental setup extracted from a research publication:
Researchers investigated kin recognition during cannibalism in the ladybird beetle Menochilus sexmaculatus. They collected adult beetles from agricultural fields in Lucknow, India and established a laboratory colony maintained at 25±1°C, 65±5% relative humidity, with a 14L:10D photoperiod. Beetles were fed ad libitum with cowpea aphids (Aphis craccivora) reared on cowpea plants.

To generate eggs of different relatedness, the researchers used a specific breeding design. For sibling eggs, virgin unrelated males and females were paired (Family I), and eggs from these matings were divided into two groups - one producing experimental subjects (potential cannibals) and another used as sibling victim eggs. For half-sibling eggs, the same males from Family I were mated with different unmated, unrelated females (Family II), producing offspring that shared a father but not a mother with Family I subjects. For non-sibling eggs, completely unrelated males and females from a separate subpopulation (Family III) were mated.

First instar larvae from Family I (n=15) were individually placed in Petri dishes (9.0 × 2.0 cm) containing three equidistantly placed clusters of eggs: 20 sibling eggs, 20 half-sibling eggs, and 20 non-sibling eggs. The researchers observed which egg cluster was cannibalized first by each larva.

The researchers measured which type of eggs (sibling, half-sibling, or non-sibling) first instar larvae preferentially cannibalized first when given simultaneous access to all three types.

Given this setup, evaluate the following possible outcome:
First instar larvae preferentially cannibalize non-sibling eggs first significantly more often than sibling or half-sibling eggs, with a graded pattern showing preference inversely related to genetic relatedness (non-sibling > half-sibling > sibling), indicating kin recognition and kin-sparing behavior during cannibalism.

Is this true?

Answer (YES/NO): NO